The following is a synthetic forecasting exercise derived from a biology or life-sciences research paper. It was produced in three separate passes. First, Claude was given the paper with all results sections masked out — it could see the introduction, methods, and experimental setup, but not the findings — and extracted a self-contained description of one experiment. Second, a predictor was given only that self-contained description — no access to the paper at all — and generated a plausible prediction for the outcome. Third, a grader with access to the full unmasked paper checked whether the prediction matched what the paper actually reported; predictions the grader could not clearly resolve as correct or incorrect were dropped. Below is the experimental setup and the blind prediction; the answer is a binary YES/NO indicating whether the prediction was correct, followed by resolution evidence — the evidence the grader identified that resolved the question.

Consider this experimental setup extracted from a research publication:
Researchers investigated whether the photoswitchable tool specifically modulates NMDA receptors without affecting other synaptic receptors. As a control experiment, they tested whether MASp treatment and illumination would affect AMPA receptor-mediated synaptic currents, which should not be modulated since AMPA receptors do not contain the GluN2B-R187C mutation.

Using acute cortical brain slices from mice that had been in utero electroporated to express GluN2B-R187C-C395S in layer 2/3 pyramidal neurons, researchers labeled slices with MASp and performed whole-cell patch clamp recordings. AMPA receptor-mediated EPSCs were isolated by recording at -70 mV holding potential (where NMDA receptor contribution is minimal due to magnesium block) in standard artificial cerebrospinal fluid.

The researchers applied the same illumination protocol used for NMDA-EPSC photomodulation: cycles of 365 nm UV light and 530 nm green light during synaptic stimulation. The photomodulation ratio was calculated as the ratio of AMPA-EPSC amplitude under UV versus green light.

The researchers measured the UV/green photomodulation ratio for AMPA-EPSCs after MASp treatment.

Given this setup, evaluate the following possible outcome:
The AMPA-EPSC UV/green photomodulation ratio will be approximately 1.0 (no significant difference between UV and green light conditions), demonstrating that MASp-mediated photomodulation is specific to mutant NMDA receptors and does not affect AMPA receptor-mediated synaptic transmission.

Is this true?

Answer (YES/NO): YES